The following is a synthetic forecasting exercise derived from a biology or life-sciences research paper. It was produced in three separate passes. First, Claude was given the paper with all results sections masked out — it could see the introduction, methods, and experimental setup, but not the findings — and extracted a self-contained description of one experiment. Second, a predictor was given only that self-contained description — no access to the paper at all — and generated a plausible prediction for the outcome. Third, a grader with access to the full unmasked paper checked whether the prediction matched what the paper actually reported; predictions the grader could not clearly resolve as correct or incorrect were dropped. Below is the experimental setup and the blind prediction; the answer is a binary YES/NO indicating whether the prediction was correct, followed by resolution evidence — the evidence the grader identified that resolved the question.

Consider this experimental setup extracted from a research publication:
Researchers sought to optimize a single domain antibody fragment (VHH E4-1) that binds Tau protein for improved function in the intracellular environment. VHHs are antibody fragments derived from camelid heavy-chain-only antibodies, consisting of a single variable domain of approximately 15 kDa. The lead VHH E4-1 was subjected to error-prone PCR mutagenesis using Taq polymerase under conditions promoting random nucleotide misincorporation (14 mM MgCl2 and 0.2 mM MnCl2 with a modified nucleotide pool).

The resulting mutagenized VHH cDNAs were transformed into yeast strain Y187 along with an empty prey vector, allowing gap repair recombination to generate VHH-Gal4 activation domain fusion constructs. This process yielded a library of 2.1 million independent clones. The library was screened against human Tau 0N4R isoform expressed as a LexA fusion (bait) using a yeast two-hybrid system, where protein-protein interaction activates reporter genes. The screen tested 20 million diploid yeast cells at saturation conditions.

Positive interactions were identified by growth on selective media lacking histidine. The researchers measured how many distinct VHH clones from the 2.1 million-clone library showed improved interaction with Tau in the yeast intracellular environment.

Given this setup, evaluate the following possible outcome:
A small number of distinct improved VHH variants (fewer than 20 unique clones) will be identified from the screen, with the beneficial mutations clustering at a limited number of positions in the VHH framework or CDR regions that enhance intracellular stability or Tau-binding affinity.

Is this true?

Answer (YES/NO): YES